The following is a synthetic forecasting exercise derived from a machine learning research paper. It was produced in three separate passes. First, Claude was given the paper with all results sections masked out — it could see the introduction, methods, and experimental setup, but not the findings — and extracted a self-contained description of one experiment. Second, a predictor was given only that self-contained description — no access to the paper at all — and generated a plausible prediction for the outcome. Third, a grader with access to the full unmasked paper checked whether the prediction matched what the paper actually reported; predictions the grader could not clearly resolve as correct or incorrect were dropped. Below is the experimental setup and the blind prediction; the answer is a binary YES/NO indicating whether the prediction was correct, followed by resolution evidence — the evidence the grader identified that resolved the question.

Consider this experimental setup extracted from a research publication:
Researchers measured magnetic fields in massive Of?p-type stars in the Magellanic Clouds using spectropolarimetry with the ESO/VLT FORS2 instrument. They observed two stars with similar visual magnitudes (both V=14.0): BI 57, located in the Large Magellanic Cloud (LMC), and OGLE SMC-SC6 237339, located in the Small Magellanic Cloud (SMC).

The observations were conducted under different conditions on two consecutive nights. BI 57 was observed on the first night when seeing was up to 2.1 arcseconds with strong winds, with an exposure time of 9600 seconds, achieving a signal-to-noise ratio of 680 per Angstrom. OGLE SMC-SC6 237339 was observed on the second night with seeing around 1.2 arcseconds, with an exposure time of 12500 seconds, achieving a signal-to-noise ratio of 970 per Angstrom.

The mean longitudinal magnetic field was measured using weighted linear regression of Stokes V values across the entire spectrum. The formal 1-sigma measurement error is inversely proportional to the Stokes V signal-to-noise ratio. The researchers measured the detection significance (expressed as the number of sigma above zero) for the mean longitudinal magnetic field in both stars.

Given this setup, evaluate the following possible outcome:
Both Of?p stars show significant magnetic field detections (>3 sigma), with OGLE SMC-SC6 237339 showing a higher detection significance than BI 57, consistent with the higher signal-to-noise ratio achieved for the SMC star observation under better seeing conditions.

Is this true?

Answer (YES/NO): NO